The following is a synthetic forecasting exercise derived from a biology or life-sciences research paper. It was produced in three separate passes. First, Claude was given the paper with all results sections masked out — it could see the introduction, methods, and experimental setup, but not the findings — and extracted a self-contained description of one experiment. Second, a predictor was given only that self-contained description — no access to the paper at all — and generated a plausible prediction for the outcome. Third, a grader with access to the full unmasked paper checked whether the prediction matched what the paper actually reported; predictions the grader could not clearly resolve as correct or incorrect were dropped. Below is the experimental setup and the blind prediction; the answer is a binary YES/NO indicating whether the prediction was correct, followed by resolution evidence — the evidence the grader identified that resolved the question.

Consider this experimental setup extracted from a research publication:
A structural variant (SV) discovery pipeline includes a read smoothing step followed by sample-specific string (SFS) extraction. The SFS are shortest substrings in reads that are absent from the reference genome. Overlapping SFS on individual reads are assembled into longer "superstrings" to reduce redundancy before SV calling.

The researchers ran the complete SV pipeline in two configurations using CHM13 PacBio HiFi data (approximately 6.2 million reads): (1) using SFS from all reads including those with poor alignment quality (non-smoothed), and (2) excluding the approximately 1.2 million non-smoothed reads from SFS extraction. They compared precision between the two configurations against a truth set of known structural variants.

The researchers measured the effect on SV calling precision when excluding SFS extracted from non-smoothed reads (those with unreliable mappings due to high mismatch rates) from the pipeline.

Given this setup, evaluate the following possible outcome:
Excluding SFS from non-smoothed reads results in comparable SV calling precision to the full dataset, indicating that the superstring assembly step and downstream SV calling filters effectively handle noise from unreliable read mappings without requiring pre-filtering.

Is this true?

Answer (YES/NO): NO